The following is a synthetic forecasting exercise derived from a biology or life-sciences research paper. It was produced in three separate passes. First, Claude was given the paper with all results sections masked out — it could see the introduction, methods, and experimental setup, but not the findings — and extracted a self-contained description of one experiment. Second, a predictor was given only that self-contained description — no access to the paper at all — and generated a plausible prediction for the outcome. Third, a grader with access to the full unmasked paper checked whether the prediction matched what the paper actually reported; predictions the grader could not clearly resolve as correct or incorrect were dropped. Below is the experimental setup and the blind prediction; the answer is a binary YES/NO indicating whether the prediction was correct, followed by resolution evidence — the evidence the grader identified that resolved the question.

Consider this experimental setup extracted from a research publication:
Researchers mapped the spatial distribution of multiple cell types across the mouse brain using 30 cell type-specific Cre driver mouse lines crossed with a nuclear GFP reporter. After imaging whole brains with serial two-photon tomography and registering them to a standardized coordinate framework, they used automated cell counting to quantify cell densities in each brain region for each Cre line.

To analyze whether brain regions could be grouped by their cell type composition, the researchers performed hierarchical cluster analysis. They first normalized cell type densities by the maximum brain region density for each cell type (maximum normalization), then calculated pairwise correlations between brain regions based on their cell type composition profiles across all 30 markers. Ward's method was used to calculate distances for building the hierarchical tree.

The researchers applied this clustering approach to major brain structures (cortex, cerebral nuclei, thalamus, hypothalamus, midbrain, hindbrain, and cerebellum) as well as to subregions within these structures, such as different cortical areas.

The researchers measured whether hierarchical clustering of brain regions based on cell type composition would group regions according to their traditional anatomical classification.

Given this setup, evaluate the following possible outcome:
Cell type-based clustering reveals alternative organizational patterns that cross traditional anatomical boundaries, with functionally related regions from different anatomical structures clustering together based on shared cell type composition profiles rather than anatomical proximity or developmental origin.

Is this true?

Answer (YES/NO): YES